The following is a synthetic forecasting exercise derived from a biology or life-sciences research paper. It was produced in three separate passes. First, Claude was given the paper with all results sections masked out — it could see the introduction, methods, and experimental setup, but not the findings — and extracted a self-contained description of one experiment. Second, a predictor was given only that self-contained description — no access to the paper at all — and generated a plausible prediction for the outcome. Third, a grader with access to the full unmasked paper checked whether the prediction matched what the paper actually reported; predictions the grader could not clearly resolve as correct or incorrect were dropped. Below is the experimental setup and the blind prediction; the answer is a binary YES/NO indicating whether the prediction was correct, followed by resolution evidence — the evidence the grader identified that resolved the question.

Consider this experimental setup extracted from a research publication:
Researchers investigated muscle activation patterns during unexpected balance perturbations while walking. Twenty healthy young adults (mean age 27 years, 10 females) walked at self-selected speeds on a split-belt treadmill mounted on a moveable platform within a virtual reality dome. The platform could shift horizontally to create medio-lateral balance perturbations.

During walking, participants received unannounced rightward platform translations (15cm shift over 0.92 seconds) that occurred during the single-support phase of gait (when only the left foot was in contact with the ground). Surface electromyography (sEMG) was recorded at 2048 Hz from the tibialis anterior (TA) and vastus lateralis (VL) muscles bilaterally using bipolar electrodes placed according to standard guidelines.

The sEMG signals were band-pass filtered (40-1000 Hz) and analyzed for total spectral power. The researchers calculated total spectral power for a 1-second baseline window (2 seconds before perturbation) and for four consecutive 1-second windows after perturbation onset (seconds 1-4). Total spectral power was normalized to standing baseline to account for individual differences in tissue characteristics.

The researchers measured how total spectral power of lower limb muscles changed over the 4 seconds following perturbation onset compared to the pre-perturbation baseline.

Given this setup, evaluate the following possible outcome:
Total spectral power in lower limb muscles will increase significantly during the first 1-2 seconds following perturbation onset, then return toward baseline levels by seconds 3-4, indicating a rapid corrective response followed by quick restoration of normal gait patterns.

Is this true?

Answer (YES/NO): NO